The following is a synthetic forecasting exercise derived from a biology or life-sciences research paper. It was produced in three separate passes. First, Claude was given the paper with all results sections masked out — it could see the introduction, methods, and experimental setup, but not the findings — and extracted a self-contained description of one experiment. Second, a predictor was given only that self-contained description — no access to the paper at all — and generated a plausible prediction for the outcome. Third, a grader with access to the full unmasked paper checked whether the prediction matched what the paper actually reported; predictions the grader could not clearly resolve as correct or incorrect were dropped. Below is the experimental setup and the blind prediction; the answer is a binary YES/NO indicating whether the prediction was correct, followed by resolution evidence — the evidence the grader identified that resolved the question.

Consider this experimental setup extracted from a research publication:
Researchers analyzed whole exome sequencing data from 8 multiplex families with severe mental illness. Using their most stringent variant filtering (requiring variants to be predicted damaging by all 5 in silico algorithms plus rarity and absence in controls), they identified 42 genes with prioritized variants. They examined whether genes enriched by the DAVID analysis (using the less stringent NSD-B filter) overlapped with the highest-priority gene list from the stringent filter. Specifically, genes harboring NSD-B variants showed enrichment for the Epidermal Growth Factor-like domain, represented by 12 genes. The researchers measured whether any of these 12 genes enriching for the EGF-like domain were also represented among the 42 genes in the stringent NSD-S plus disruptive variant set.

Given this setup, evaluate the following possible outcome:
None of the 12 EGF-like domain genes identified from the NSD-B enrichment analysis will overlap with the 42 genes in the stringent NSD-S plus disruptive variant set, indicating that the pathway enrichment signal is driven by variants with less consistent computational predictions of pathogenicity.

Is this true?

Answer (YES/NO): NO